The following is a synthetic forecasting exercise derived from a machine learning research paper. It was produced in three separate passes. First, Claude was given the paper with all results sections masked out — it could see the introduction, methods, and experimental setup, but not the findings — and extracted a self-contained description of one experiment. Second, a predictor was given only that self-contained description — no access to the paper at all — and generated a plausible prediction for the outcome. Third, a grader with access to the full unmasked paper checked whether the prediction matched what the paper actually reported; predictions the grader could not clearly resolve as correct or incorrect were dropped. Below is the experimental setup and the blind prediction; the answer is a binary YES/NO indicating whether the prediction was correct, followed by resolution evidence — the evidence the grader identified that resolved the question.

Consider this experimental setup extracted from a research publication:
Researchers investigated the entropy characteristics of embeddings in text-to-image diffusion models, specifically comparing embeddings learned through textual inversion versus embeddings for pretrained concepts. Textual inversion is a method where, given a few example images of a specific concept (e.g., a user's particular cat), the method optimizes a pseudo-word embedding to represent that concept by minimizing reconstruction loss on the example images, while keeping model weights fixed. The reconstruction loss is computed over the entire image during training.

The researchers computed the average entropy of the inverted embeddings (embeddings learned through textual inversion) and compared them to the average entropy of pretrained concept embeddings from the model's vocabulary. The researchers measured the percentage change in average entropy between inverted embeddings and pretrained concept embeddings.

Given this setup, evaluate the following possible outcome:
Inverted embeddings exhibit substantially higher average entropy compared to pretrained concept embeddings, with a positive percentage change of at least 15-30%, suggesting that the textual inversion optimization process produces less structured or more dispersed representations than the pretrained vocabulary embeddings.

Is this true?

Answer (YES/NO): NO